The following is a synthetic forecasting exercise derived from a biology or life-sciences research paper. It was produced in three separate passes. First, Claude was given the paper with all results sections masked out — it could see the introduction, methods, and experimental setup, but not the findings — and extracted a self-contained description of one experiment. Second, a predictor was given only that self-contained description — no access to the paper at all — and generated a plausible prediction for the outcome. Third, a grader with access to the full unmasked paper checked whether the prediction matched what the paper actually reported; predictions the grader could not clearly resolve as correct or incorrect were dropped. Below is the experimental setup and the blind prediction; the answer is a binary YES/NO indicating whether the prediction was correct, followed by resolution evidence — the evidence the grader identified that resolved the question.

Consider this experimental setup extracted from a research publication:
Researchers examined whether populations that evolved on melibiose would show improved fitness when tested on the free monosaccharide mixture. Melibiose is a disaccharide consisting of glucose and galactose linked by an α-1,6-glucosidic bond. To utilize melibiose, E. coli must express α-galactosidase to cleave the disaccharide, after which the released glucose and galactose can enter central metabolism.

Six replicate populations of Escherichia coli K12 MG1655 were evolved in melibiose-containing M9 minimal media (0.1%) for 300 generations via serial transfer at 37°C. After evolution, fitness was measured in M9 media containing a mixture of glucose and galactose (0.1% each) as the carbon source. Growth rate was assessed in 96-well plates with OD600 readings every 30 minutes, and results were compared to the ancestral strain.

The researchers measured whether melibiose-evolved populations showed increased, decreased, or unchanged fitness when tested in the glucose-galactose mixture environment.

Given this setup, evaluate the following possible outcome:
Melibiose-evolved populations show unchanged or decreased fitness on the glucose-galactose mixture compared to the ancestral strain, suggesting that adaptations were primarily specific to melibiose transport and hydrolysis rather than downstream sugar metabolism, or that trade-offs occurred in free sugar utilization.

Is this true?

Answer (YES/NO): NO